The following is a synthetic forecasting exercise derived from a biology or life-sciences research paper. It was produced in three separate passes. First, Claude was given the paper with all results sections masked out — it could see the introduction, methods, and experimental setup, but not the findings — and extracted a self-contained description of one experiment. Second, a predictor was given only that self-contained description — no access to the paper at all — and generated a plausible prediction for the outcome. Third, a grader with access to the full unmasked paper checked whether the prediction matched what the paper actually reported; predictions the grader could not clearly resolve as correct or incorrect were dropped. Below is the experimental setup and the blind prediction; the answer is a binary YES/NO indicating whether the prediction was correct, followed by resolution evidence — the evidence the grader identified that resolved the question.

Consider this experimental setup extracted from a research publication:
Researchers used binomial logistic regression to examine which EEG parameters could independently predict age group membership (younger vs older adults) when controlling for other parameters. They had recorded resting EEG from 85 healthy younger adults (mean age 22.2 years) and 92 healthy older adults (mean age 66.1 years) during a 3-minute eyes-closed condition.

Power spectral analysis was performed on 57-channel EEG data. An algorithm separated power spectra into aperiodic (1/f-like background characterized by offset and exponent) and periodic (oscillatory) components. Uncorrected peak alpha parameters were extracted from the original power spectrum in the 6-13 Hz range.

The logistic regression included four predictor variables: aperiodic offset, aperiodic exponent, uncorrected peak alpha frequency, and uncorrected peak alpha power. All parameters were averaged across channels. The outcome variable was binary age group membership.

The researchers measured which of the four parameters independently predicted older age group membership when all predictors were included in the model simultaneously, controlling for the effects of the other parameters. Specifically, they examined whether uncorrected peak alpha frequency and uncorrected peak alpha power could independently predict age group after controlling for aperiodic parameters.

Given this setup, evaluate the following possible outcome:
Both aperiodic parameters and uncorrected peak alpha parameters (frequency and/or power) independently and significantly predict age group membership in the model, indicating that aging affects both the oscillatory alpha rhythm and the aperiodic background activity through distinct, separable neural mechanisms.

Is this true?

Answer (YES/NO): YES